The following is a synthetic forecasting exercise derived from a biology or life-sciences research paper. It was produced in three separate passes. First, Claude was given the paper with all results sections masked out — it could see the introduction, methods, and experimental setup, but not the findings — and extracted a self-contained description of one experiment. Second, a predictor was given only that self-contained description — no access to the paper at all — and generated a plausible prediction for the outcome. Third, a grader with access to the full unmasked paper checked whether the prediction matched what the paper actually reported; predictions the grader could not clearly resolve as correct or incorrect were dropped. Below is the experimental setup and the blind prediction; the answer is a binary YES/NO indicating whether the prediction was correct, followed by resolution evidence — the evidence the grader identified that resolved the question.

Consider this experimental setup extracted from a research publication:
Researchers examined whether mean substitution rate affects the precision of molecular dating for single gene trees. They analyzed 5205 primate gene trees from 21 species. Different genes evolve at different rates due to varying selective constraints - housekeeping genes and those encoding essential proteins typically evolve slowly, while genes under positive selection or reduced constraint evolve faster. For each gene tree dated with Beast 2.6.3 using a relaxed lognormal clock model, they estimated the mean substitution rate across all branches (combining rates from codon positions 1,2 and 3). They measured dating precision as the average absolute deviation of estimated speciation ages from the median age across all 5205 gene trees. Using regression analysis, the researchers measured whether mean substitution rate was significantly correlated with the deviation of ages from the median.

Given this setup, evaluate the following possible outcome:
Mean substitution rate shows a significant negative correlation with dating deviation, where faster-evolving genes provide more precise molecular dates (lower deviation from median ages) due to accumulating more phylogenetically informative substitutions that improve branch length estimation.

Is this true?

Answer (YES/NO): YES